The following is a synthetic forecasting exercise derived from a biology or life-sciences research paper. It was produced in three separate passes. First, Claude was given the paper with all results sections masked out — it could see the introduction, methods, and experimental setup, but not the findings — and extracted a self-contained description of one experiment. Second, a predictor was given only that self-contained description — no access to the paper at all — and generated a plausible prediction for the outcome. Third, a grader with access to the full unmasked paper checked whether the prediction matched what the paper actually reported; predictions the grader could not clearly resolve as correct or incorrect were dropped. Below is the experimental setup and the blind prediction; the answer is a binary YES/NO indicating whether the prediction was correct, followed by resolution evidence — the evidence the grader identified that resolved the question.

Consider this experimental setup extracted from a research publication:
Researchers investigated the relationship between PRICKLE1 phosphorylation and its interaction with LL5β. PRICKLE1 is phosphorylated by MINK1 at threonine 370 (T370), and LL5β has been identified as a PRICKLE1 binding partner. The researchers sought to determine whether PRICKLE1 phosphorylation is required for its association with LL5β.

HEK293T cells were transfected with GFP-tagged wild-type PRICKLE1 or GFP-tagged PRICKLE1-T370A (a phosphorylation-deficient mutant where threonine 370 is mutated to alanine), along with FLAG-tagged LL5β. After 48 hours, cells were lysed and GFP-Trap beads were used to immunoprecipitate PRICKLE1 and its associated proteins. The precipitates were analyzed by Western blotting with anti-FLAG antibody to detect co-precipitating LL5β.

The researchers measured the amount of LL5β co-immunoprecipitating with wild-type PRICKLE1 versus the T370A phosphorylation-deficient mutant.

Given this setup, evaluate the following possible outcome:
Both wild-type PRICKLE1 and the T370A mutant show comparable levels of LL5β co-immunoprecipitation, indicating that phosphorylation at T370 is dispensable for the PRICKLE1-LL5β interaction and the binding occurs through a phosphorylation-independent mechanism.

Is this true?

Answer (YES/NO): NO